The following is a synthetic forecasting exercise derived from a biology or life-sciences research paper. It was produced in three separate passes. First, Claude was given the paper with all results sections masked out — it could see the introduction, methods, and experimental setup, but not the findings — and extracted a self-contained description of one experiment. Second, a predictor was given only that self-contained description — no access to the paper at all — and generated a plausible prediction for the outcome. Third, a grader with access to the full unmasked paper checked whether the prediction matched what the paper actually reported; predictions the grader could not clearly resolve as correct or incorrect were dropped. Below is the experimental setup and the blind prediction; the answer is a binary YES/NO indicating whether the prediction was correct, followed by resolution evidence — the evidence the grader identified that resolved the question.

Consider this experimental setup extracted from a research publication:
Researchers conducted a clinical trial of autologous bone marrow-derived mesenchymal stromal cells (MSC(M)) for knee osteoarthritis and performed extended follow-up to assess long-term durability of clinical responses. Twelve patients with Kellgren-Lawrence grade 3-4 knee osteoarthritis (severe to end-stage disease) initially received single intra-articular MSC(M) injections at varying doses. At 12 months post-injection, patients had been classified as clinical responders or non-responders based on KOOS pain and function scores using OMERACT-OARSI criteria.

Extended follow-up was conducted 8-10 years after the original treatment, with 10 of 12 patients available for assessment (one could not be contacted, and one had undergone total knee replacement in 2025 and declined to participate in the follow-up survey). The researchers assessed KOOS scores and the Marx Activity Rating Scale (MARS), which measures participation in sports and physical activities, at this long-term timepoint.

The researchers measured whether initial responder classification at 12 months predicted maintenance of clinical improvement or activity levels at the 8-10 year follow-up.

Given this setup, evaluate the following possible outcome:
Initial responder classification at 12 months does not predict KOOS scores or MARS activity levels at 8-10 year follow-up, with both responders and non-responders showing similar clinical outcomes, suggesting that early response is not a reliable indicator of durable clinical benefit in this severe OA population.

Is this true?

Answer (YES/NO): NO